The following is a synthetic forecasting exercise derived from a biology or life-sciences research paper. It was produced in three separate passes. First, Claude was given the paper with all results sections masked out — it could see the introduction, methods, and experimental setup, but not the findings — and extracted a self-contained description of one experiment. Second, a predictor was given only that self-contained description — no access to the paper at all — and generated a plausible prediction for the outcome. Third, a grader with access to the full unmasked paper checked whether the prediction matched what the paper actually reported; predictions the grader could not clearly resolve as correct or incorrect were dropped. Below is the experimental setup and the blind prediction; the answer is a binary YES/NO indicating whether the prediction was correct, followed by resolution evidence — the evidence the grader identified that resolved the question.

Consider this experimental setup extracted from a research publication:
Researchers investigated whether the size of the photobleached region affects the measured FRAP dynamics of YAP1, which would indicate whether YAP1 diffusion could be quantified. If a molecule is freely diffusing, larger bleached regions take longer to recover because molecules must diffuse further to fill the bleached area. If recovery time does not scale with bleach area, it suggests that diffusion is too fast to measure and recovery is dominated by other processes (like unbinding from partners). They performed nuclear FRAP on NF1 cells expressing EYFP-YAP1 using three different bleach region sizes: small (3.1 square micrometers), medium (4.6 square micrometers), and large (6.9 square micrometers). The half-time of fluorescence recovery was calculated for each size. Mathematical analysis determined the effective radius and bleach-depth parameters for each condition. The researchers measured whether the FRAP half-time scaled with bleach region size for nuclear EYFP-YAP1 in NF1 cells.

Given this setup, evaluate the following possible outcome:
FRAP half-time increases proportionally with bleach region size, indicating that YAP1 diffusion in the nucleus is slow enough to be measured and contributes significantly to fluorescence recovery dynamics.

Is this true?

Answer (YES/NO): NO